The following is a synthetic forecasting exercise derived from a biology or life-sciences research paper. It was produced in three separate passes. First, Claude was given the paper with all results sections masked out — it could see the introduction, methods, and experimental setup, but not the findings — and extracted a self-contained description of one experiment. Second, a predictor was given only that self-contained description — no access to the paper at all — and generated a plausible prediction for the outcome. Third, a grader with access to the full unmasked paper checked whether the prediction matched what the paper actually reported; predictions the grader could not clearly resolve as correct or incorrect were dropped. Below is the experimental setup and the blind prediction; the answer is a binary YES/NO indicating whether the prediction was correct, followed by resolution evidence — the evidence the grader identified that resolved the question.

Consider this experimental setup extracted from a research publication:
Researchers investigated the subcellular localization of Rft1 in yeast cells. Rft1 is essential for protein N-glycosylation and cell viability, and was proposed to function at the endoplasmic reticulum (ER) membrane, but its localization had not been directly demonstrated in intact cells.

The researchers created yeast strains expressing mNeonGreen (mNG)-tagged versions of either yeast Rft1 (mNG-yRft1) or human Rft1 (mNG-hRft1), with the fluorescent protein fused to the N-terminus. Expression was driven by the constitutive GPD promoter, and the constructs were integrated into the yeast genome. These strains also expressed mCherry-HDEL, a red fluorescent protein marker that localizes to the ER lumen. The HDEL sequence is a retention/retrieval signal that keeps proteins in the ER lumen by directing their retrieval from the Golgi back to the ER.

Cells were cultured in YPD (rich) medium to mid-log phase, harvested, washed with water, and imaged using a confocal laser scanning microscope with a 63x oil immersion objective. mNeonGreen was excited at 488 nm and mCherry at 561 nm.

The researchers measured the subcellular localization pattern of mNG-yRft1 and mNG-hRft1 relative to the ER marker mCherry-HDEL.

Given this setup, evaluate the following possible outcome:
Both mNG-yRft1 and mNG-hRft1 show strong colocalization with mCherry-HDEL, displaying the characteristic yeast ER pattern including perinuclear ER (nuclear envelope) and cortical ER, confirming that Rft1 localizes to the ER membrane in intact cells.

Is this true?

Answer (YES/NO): YES